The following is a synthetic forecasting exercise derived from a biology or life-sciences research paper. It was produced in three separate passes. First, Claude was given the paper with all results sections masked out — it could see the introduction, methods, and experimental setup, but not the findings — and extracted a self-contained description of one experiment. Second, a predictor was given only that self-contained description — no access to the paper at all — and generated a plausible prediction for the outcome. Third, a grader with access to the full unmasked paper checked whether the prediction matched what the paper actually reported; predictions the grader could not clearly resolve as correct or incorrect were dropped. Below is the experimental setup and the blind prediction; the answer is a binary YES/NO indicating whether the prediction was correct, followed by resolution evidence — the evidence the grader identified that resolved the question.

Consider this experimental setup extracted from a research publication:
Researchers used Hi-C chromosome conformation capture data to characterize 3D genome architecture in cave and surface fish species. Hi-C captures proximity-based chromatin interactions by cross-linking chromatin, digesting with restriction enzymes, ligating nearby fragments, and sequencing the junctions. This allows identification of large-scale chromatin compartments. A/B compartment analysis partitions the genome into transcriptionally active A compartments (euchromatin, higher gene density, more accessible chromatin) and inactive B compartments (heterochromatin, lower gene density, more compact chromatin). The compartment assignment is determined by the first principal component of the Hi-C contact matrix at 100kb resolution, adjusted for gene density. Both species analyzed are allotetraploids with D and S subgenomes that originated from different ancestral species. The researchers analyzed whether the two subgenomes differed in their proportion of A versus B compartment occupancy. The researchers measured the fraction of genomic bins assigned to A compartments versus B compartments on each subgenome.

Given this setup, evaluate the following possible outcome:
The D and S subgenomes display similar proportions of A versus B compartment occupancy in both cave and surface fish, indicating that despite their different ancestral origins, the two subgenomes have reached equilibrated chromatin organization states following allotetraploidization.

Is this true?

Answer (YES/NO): NO